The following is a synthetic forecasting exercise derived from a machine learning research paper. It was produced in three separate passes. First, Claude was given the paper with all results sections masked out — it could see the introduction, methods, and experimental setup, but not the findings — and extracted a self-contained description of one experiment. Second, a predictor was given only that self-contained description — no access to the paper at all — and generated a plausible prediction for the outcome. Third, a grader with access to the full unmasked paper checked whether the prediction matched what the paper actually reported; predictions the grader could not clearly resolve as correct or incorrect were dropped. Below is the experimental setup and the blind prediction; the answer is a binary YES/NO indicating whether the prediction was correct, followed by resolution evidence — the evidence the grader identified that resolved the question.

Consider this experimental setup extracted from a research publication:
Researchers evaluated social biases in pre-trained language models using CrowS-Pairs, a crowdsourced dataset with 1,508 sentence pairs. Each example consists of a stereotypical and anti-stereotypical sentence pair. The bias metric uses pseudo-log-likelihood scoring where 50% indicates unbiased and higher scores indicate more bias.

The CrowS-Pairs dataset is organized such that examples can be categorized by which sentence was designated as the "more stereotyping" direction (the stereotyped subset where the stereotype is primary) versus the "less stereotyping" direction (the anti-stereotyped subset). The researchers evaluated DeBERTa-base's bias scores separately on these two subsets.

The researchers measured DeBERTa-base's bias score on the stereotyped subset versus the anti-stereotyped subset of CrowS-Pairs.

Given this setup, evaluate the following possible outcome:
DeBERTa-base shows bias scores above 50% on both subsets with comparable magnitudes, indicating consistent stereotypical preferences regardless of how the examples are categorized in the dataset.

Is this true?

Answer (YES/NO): NO